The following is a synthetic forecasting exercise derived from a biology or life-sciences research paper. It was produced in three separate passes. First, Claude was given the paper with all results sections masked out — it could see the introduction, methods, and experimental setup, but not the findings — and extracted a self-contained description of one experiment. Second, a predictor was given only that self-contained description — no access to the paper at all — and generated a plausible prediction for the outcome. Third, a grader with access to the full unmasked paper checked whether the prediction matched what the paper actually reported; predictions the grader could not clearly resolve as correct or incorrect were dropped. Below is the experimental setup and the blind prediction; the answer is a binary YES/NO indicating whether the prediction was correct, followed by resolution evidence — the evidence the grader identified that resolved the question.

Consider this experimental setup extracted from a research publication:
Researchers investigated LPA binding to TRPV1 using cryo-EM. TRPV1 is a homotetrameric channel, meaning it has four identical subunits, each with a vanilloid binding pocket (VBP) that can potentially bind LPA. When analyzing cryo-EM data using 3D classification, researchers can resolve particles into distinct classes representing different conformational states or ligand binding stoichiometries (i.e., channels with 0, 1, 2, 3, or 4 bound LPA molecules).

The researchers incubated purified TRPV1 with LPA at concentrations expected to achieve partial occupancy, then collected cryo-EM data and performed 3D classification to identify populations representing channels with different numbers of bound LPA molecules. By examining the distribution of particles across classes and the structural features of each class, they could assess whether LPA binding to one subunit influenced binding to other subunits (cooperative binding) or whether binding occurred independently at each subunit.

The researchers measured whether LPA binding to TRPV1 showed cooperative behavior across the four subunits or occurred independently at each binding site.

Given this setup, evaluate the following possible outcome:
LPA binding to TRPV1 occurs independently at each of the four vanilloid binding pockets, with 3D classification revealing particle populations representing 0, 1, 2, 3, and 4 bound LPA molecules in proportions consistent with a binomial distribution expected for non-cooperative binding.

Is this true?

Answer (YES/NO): NO